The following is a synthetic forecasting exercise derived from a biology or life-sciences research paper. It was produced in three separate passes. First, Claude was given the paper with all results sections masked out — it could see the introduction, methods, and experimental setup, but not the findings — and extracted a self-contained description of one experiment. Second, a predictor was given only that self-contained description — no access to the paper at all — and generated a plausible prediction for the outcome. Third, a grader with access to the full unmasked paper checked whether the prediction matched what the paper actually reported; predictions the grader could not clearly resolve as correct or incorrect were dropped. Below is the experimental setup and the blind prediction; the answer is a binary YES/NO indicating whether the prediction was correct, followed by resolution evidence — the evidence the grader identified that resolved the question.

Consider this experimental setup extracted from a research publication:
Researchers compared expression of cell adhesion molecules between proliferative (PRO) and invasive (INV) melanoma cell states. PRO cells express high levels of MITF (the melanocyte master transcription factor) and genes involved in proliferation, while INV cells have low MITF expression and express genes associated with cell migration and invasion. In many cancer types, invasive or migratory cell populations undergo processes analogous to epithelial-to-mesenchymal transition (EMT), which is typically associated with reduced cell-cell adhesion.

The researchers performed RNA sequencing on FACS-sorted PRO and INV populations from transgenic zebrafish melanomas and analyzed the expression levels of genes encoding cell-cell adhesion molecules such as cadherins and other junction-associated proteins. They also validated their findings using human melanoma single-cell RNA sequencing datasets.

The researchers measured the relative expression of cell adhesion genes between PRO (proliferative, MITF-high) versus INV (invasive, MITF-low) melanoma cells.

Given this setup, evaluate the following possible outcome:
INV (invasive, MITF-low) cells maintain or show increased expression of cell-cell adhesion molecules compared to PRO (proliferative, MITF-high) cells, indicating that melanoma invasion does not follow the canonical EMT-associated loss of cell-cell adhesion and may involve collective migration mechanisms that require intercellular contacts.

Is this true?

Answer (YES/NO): YES